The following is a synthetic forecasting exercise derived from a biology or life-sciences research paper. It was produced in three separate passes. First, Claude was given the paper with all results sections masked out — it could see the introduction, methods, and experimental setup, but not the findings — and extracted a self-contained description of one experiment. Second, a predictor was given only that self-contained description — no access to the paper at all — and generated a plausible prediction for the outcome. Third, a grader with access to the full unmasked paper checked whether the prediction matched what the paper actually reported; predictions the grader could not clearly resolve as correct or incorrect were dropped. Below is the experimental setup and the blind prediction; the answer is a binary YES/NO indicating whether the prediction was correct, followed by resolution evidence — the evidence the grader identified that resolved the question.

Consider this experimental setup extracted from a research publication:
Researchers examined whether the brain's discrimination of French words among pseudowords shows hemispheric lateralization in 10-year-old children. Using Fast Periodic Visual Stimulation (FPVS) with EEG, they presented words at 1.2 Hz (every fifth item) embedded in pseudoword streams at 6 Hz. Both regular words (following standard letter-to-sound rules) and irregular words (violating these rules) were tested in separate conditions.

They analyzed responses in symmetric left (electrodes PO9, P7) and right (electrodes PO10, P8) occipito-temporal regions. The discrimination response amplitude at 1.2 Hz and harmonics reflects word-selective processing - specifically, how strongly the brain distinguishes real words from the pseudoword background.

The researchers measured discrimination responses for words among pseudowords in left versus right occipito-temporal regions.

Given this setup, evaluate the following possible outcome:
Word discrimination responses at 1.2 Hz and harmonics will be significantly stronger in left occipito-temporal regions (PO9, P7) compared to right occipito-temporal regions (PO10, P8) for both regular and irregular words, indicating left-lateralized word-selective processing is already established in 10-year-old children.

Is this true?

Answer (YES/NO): YES